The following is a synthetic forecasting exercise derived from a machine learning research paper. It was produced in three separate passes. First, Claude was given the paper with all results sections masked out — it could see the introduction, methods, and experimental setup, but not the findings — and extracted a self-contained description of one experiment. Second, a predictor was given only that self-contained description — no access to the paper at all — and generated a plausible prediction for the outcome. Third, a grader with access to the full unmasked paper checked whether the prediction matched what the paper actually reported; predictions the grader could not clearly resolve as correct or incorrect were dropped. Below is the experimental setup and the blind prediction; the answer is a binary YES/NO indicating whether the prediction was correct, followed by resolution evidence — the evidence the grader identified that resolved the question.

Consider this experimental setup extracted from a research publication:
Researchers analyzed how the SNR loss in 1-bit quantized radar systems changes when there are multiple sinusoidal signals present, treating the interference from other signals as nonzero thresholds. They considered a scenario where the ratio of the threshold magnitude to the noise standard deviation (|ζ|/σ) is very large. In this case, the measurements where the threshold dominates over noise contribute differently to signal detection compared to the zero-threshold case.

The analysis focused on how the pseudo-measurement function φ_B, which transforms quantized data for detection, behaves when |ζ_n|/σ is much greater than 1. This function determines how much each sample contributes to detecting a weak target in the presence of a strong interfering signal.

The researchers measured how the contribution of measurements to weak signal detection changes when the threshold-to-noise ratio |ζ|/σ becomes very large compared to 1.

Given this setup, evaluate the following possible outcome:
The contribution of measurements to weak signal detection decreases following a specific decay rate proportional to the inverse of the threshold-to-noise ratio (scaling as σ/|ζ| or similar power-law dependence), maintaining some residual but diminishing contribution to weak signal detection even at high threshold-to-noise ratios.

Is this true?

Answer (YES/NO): NO